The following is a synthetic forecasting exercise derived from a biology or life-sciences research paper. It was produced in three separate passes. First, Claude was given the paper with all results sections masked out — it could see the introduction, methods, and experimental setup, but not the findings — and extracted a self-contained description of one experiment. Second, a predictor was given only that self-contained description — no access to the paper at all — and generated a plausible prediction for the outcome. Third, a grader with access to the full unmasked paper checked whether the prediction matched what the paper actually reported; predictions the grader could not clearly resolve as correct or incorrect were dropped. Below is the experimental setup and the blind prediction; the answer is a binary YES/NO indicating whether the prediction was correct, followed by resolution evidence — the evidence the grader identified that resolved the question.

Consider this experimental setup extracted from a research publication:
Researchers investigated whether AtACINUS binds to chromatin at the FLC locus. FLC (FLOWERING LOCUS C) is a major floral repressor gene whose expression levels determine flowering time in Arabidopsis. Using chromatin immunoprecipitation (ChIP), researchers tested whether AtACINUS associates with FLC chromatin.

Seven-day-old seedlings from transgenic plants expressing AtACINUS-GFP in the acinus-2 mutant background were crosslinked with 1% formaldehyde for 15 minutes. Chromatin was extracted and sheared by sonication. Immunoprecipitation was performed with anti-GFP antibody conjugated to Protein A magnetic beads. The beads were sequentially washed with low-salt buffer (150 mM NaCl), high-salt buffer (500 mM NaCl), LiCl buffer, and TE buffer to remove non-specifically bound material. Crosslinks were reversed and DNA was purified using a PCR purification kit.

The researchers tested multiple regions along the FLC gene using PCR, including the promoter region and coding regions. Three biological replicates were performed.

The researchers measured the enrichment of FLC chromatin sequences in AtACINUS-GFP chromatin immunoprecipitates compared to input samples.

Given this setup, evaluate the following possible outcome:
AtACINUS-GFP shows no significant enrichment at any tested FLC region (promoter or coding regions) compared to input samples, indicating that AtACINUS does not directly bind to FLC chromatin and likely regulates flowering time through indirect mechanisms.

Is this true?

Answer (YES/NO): NO